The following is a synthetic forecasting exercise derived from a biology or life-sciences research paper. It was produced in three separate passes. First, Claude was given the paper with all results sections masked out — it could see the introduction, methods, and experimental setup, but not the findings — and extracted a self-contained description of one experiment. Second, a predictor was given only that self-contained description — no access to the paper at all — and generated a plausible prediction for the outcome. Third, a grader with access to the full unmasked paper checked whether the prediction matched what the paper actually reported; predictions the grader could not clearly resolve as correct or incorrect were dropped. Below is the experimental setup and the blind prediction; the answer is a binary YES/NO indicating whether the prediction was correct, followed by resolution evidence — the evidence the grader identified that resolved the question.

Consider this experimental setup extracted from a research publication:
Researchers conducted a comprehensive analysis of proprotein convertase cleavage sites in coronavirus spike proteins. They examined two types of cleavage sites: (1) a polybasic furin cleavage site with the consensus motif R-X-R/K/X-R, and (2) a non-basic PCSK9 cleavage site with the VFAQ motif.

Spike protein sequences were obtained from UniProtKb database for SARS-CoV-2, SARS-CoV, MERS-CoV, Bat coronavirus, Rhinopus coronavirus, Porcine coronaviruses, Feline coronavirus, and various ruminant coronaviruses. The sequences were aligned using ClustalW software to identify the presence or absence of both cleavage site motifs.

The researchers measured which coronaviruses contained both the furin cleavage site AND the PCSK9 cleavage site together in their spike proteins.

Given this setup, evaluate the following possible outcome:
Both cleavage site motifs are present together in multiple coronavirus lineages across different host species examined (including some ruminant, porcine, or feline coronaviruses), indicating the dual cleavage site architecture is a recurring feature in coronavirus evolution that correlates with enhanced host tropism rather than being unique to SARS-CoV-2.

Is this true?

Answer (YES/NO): NO